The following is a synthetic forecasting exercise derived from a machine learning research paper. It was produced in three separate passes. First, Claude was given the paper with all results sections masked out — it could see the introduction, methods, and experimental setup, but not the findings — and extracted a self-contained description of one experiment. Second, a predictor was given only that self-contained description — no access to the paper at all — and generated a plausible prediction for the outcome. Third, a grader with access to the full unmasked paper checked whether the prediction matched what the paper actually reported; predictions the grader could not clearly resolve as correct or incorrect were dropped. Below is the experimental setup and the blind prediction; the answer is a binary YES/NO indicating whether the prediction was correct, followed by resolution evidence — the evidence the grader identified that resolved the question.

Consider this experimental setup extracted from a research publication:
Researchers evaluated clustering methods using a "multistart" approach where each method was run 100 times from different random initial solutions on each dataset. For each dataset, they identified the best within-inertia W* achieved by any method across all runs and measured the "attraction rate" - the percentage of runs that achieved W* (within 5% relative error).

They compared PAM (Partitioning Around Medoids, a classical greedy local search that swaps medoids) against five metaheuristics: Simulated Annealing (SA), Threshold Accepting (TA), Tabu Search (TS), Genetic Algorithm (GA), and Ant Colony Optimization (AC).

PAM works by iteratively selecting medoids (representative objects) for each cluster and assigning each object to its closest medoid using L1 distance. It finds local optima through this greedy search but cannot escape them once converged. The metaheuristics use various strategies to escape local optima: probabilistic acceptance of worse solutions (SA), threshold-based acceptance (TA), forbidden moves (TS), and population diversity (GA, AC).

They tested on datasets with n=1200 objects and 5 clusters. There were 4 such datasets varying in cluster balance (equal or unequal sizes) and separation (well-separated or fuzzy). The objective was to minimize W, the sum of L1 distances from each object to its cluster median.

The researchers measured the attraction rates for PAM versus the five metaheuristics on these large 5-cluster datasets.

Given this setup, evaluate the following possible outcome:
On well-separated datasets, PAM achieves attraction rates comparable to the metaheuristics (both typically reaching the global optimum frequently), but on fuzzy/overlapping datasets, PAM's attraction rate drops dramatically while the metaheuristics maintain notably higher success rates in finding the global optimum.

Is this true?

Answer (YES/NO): NO